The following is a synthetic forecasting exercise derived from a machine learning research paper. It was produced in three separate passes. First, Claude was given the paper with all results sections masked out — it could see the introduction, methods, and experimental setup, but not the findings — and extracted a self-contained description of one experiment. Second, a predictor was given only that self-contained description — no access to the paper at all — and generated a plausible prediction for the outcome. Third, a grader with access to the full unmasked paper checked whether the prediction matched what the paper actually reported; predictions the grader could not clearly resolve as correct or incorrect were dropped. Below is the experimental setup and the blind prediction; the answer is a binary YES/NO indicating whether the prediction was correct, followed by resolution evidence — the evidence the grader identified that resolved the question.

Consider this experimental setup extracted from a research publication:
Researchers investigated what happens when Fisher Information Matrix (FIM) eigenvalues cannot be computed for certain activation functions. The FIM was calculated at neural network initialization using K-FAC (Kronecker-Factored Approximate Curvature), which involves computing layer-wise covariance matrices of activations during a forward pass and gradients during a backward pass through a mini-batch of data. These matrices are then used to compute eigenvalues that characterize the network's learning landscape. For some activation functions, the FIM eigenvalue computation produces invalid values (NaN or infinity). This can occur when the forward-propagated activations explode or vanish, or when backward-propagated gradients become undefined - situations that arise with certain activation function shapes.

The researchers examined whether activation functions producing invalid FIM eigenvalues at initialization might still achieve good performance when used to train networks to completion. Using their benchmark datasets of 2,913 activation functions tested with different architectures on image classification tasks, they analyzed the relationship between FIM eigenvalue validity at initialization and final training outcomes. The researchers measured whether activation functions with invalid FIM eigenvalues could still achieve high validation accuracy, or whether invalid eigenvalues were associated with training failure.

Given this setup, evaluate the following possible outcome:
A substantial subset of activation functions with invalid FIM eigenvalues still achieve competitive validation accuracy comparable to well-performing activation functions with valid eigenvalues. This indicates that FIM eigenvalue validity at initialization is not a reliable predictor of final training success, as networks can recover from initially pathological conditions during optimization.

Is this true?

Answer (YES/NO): NO